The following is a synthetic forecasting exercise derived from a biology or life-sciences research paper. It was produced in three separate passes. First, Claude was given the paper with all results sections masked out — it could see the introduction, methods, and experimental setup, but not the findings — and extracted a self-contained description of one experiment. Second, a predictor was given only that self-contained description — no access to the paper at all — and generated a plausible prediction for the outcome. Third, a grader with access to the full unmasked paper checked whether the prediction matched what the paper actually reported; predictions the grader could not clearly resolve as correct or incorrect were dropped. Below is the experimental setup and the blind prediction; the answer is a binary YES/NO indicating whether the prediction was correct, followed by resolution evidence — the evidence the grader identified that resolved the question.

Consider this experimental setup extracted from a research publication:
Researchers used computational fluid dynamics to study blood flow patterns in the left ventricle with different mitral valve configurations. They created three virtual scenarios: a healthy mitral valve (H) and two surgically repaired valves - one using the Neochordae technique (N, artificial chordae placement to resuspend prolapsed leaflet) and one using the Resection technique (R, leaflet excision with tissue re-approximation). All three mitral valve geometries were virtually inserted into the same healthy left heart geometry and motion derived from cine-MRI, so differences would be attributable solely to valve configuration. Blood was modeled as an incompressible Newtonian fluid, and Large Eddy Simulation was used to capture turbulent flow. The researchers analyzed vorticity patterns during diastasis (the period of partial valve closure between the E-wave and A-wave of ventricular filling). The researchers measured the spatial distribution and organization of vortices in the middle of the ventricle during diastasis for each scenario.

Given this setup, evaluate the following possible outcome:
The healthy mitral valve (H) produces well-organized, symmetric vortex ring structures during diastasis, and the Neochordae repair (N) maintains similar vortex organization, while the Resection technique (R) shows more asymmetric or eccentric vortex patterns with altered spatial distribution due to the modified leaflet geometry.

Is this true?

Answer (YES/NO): YES